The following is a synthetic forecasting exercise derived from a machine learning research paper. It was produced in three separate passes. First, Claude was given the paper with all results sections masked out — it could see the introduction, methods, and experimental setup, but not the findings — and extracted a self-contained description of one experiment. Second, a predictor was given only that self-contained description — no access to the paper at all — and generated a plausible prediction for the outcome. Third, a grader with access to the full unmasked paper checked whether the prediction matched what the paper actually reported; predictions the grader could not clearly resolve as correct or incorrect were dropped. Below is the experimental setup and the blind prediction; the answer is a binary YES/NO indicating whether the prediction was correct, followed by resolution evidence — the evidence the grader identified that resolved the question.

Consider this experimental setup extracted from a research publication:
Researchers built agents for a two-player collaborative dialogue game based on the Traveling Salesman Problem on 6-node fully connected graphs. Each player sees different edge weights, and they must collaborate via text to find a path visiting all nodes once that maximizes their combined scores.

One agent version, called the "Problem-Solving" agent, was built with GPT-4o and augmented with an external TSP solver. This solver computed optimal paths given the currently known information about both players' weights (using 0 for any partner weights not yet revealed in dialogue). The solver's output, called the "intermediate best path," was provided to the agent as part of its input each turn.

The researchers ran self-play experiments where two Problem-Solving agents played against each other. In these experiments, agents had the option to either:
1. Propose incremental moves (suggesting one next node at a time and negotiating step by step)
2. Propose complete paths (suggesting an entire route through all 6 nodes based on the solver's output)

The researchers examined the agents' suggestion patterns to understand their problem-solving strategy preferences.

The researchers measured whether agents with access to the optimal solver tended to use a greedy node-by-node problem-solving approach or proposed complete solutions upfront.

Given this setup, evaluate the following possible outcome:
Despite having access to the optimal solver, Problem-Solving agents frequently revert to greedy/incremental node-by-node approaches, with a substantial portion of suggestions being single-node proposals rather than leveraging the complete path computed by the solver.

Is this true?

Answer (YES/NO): YES